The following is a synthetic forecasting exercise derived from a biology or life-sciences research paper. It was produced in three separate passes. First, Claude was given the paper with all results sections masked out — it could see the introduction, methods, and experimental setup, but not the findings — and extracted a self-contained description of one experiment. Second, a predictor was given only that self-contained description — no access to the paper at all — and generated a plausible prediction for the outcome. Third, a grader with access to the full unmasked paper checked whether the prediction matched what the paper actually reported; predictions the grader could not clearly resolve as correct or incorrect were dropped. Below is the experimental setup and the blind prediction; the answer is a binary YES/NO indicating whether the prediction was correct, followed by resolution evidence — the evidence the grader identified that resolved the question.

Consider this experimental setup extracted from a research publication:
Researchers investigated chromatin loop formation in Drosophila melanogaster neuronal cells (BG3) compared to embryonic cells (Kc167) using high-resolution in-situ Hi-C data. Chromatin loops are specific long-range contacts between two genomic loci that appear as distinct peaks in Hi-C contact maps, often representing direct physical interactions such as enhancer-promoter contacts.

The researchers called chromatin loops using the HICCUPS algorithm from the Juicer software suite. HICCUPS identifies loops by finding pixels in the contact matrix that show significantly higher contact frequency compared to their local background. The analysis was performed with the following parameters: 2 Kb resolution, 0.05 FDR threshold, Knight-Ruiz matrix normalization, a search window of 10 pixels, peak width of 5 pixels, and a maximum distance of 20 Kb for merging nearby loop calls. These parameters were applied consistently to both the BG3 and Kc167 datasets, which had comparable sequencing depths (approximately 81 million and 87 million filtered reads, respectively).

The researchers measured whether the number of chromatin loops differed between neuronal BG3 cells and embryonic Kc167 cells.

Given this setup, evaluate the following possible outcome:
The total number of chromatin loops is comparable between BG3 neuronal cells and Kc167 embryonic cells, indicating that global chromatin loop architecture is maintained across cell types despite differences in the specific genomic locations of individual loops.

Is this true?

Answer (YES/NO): NO